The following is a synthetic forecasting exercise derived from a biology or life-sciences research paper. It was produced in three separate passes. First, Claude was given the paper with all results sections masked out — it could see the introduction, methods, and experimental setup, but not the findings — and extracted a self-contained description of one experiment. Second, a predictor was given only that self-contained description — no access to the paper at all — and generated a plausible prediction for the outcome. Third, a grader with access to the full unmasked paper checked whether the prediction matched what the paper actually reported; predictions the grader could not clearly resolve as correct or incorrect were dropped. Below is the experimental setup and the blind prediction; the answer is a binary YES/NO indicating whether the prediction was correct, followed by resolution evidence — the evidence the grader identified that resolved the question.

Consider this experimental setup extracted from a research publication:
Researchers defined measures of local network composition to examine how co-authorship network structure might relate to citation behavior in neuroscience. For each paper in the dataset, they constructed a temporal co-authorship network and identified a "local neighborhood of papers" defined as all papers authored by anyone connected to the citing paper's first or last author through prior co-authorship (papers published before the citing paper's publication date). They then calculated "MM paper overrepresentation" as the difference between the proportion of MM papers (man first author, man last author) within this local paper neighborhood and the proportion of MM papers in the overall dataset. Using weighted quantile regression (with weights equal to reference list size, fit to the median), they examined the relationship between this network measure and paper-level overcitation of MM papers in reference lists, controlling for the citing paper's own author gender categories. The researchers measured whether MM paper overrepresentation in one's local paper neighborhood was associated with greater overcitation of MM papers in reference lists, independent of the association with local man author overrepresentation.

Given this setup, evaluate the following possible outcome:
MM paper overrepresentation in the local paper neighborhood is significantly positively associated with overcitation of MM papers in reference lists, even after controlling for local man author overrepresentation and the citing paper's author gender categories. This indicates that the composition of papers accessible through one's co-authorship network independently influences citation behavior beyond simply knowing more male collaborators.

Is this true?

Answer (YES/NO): YES